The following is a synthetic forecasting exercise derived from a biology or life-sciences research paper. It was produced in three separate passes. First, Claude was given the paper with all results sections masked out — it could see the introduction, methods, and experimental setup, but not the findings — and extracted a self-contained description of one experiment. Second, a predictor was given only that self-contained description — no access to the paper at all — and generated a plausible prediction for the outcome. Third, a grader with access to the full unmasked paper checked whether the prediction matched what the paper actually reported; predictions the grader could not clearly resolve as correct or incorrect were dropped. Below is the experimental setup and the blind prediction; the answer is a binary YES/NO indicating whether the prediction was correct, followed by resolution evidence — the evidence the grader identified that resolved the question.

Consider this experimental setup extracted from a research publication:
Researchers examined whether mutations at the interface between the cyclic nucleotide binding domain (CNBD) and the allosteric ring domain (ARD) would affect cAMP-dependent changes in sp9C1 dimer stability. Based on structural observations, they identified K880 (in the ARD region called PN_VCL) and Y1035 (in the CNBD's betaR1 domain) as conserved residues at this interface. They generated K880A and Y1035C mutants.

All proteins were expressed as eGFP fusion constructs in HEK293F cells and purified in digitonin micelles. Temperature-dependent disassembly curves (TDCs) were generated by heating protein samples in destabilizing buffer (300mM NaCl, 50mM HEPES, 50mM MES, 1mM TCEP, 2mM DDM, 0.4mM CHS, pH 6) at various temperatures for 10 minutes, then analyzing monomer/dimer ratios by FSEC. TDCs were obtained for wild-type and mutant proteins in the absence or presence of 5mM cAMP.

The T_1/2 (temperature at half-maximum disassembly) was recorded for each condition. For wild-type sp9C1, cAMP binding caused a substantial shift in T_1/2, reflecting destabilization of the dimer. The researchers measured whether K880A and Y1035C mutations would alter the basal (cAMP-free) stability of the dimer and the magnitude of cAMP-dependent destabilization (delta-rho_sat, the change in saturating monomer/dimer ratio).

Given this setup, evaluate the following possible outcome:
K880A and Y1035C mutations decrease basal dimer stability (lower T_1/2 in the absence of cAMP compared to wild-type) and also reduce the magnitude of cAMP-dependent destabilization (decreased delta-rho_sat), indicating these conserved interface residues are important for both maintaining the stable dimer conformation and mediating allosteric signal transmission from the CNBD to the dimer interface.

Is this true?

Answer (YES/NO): YES